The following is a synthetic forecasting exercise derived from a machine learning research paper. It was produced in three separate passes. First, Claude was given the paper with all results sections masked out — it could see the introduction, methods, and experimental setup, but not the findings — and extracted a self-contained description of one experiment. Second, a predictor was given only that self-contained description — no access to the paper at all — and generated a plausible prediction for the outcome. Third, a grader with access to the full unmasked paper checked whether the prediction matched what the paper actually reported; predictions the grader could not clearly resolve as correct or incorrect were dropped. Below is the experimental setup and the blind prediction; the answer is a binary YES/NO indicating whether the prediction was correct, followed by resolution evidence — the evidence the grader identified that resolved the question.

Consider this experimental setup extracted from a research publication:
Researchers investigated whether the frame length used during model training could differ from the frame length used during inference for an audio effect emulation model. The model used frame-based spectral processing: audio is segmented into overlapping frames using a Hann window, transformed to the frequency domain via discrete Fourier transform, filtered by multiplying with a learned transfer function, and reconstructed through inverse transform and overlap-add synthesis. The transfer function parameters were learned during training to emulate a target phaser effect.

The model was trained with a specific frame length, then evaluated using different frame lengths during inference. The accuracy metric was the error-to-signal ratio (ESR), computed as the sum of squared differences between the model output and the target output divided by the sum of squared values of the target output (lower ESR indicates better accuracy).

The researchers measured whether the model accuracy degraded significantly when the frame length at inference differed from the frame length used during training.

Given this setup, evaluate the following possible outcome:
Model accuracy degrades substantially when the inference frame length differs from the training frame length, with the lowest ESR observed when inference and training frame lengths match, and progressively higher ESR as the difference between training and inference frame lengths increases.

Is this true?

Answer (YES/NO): NO